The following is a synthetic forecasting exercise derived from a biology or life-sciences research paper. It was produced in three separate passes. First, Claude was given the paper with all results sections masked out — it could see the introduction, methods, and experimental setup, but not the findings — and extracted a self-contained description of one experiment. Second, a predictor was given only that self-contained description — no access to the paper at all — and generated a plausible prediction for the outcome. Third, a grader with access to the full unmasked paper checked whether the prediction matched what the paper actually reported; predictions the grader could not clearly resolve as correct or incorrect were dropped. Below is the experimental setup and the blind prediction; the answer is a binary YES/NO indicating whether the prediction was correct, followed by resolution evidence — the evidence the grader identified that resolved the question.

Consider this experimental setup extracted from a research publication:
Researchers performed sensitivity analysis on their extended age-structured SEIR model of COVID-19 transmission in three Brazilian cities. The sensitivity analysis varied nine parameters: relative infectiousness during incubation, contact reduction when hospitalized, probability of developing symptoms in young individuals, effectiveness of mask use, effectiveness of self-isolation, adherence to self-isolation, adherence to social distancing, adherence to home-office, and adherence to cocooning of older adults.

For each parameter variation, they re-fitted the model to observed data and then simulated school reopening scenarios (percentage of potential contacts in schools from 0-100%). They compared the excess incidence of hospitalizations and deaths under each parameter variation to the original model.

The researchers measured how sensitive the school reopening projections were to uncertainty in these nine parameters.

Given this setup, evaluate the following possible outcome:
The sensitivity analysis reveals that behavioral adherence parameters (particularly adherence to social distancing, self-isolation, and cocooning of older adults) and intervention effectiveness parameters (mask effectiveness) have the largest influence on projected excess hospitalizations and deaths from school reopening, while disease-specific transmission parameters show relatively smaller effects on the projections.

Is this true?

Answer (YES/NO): NO